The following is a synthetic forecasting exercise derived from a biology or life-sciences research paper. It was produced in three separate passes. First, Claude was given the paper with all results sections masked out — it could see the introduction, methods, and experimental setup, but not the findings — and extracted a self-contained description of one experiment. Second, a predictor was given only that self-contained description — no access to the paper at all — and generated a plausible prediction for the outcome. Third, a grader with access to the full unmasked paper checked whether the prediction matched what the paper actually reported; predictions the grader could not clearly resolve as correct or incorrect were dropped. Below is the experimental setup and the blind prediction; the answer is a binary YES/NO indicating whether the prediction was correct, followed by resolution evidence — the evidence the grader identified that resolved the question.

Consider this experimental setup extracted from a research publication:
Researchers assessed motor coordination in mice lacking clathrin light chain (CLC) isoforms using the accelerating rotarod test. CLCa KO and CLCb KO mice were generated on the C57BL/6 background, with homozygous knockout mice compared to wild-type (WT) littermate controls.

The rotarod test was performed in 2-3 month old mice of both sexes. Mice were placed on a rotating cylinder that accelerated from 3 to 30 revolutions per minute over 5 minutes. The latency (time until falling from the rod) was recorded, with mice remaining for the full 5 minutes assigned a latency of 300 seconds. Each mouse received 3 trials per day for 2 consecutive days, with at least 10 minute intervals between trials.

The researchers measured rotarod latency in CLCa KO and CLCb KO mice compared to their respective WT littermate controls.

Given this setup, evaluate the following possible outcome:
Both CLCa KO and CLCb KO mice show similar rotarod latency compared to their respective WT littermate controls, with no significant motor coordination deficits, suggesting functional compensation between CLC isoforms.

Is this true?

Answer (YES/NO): NO